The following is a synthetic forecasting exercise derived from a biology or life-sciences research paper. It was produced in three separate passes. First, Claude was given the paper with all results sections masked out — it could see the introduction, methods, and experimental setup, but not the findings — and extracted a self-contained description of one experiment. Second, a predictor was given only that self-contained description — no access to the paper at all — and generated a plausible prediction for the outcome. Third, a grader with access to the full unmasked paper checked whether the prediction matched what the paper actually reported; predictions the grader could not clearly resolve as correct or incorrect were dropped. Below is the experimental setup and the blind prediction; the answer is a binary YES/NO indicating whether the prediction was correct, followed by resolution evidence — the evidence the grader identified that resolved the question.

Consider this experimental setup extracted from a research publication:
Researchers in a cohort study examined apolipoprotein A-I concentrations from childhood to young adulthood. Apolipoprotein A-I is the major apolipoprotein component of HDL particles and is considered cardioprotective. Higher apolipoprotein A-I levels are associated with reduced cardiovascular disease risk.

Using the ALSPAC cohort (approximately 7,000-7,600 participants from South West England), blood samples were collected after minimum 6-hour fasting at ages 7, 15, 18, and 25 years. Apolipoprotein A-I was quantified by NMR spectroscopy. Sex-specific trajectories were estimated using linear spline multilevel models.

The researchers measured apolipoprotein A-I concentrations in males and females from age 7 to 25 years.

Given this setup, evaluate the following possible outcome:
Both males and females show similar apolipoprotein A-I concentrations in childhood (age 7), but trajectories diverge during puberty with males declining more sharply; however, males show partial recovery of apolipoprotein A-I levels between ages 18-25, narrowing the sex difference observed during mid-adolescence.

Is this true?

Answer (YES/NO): NO